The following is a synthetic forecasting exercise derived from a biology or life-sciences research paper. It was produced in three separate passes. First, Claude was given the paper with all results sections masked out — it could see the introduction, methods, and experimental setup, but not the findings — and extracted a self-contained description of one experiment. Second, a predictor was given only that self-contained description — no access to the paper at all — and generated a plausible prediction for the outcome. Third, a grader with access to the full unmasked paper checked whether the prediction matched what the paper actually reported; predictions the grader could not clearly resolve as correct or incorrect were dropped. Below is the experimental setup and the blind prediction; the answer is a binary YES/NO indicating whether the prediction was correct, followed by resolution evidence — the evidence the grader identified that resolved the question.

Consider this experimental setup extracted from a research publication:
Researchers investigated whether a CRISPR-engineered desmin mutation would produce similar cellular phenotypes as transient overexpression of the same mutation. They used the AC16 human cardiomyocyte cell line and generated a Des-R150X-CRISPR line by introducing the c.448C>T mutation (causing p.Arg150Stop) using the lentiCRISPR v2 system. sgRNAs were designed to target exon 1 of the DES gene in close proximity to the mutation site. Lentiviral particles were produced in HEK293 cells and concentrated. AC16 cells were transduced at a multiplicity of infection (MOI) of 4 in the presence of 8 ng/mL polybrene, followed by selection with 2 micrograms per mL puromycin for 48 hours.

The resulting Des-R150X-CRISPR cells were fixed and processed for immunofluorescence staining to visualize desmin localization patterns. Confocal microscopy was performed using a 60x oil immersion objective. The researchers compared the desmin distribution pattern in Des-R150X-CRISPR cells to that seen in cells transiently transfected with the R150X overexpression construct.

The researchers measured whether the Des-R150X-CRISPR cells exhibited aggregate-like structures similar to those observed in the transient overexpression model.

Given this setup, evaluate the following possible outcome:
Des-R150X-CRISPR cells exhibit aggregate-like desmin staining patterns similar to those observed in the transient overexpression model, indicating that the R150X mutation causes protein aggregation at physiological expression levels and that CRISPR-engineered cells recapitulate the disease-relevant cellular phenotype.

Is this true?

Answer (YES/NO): YES